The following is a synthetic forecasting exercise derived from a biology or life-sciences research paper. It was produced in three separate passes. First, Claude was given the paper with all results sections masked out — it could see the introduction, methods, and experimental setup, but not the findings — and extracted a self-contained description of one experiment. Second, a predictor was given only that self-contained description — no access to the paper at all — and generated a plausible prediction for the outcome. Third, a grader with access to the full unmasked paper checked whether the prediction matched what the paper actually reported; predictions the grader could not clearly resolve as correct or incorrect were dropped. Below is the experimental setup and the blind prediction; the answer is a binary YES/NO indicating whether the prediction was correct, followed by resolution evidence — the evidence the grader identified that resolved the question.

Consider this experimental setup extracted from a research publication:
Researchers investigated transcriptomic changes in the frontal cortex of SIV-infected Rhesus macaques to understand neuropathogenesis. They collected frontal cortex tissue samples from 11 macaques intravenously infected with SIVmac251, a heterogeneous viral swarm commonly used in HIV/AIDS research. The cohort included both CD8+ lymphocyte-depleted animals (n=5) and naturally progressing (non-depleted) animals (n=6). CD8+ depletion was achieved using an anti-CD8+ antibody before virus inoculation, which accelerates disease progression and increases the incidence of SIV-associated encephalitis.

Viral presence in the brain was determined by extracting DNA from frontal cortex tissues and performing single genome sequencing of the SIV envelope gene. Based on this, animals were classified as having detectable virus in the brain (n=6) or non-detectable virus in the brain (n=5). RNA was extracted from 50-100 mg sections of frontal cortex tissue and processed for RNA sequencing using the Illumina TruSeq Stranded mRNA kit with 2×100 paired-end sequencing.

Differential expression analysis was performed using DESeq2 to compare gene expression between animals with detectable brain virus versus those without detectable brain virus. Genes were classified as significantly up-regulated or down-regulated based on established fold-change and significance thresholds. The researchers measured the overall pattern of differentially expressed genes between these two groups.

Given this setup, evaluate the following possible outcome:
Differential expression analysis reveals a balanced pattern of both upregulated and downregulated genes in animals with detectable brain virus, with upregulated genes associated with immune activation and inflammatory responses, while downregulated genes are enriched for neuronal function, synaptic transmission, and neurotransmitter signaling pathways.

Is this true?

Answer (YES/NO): NO